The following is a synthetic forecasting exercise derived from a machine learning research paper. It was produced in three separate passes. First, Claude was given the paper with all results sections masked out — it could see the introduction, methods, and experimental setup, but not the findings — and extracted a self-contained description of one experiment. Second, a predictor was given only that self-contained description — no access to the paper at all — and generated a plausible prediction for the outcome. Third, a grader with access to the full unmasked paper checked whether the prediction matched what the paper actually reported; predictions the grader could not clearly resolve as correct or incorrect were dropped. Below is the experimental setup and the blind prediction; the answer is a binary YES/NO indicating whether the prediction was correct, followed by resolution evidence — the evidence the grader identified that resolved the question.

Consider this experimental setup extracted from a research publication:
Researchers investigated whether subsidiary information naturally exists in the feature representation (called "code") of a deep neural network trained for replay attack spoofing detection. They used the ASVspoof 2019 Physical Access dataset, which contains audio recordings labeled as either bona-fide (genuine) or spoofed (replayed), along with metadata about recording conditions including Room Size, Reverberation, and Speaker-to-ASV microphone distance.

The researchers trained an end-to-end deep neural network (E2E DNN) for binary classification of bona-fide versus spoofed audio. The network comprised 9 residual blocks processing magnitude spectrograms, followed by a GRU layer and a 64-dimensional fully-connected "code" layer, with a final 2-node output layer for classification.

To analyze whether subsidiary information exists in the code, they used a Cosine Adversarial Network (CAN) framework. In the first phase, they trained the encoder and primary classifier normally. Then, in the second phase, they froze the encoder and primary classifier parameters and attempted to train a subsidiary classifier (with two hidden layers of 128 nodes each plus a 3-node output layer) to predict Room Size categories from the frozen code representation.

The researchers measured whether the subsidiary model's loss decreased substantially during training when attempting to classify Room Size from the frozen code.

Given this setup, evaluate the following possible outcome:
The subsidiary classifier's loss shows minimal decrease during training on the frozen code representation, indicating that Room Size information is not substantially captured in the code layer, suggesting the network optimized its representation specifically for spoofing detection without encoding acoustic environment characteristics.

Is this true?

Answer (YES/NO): YES